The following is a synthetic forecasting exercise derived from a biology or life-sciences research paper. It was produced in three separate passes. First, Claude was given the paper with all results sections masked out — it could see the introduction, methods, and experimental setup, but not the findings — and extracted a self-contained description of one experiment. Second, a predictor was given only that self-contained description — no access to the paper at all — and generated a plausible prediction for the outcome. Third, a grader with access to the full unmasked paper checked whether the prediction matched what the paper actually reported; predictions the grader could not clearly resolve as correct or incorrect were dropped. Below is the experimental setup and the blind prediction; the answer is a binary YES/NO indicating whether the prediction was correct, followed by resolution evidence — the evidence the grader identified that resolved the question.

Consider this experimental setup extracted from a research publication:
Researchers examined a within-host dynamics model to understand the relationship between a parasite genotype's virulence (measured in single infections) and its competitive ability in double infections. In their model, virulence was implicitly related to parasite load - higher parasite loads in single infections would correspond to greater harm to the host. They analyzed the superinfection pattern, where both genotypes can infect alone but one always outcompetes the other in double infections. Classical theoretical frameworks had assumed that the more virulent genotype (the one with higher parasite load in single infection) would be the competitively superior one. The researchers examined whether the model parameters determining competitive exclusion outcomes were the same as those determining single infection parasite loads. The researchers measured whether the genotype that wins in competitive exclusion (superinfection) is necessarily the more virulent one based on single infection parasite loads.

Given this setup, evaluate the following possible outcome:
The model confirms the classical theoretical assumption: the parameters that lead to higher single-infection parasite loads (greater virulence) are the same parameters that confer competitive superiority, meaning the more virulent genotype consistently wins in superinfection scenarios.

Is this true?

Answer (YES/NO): NO